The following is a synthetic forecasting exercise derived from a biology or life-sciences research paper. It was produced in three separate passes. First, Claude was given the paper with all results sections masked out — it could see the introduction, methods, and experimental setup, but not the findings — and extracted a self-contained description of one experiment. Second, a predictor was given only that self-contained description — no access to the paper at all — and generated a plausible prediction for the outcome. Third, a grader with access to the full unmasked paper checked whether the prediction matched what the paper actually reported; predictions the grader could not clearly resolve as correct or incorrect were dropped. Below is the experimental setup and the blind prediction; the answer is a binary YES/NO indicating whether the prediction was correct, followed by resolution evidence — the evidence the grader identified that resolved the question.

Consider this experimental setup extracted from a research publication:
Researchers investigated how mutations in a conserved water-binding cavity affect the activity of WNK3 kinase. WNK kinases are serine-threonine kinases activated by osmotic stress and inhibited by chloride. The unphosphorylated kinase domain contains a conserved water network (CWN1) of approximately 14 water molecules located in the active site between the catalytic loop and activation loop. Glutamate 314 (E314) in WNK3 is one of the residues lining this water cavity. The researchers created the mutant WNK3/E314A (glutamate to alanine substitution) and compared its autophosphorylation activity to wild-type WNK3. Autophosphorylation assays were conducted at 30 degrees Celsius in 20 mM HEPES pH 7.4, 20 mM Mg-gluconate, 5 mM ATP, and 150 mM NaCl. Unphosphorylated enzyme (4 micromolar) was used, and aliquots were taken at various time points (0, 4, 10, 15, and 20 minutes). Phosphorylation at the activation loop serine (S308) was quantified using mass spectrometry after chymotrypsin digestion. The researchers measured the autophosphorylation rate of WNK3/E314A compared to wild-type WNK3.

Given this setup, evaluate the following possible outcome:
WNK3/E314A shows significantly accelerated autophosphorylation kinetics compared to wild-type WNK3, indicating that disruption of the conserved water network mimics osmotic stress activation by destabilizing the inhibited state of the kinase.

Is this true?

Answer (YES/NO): YES